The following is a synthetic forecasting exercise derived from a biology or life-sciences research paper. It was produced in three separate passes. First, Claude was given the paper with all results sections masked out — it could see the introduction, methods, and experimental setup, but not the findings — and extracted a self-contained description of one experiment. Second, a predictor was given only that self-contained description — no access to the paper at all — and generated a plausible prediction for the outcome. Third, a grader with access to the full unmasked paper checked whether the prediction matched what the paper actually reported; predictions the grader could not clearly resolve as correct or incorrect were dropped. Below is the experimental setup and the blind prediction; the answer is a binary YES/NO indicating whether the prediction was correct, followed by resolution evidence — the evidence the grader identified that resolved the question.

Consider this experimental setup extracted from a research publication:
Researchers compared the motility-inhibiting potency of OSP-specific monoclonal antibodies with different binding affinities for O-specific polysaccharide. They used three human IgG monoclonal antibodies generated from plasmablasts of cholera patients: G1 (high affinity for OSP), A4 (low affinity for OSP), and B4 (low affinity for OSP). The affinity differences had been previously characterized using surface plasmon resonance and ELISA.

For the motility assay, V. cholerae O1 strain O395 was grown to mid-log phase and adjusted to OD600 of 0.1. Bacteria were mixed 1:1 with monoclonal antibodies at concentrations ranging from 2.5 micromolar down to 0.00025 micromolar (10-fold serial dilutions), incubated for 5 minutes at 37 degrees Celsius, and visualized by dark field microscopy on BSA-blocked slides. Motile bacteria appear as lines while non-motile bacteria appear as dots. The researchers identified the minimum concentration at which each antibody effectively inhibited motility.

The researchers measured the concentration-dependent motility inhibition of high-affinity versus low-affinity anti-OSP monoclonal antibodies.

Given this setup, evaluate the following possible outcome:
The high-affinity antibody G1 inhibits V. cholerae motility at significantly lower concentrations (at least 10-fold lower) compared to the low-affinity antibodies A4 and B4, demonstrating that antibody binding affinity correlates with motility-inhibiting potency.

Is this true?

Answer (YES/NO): NO